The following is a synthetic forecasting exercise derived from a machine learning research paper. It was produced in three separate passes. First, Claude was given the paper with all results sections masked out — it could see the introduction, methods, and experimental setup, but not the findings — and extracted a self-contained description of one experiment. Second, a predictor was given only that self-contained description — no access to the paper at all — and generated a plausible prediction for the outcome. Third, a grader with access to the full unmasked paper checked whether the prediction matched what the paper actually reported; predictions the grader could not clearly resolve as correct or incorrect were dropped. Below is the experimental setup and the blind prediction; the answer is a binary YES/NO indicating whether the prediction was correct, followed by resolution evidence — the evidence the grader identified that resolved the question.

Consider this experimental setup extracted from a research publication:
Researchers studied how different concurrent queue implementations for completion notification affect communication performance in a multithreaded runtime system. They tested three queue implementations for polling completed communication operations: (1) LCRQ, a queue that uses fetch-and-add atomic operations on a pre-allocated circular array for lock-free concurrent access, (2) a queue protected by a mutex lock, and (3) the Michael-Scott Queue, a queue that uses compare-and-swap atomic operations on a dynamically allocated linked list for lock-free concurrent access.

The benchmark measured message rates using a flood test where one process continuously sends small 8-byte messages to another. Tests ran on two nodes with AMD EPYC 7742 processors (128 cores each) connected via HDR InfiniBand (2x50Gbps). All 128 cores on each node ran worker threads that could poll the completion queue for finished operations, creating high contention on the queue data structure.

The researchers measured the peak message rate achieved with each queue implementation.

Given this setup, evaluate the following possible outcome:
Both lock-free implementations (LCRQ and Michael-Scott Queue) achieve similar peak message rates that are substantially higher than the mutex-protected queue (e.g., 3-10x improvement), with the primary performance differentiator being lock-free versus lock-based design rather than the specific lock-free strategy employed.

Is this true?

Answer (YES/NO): NO